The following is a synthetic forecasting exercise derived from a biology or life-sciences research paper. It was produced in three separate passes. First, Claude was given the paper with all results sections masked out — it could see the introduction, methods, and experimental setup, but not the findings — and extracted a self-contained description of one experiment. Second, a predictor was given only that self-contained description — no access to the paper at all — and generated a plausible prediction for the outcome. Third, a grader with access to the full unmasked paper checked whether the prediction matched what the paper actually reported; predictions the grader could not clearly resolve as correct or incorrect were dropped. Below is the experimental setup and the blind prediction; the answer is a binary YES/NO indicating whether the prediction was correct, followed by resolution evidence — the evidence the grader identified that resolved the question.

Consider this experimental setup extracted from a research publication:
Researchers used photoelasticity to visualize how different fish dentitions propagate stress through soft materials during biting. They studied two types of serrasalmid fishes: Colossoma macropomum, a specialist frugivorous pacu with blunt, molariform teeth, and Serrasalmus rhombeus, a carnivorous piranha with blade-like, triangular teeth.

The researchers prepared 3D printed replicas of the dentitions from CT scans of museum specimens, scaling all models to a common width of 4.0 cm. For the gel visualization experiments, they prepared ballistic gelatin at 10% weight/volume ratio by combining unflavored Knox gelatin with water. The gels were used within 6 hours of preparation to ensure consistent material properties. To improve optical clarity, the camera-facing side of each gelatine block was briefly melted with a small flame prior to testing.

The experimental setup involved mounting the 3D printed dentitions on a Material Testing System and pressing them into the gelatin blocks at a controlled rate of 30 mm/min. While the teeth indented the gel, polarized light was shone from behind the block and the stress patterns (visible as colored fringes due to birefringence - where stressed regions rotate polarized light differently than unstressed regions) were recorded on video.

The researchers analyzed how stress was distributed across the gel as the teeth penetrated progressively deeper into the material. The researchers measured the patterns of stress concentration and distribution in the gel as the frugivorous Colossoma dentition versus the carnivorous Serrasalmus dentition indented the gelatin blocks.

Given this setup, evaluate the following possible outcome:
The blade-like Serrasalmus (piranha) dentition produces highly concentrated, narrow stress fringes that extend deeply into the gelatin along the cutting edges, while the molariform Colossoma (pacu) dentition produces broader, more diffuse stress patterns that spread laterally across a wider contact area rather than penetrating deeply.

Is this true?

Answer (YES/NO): YES